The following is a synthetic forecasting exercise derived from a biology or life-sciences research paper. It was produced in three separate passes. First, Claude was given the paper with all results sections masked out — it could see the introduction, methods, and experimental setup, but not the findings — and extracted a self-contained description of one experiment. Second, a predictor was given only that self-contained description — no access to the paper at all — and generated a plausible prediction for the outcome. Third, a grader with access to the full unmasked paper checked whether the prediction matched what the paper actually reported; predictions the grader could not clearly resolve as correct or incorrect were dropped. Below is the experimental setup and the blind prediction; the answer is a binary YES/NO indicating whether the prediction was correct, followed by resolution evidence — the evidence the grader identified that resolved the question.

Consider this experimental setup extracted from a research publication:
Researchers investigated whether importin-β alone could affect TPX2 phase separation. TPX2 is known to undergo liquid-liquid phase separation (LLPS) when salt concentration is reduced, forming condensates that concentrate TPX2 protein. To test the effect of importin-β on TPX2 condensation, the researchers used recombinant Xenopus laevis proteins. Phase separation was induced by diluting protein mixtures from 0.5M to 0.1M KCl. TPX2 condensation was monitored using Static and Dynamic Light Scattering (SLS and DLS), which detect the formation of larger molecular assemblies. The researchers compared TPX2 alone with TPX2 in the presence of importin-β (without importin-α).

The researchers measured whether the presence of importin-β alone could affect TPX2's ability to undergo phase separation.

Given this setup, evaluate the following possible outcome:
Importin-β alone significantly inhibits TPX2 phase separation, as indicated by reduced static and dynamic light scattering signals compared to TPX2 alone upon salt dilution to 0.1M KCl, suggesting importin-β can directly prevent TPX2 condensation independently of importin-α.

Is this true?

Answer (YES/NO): YES